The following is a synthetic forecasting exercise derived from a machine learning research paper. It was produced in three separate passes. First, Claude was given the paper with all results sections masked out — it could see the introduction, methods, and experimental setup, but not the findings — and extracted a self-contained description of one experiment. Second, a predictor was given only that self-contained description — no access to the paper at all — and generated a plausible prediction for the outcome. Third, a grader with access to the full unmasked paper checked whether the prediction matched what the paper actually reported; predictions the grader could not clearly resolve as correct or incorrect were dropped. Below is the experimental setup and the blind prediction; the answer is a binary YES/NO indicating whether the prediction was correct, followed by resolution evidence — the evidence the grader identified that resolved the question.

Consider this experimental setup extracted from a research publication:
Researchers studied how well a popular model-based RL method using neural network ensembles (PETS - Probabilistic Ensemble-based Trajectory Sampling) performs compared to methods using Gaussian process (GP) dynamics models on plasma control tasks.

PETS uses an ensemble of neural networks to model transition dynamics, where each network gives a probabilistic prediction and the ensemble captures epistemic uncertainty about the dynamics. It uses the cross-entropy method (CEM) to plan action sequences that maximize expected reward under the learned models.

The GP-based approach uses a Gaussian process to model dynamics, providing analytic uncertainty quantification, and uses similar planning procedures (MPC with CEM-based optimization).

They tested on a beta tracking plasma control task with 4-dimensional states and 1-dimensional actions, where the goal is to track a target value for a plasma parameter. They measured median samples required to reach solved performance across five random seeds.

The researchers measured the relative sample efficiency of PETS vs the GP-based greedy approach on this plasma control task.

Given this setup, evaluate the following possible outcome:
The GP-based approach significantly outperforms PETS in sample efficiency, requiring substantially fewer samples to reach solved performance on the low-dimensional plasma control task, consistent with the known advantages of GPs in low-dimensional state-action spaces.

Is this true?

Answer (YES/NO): YES